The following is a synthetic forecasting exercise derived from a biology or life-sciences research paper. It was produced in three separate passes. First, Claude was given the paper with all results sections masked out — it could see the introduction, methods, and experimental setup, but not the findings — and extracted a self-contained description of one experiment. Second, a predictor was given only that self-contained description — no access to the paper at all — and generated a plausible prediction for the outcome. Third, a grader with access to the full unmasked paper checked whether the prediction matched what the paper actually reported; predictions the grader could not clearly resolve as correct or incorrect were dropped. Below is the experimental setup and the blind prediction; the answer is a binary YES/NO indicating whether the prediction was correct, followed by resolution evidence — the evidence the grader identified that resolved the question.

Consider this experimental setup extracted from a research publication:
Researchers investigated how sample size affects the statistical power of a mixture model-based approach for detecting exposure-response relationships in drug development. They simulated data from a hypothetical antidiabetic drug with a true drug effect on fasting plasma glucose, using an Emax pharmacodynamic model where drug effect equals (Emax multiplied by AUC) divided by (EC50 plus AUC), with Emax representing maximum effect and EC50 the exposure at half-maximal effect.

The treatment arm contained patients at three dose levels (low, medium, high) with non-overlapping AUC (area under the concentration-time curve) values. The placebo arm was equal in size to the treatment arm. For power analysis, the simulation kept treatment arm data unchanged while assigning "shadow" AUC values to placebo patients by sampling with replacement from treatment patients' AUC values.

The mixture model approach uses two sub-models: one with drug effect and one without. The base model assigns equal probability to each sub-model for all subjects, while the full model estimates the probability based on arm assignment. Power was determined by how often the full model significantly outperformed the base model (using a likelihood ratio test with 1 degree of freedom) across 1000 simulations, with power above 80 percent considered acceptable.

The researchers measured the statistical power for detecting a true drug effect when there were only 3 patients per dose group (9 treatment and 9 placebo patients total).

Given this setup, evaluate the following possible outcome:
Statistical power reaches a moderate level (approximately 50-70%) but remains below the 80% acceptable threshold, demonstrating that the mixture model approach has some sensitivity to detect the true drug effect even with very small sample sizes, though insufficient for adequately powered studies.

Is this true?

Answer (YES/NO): NO